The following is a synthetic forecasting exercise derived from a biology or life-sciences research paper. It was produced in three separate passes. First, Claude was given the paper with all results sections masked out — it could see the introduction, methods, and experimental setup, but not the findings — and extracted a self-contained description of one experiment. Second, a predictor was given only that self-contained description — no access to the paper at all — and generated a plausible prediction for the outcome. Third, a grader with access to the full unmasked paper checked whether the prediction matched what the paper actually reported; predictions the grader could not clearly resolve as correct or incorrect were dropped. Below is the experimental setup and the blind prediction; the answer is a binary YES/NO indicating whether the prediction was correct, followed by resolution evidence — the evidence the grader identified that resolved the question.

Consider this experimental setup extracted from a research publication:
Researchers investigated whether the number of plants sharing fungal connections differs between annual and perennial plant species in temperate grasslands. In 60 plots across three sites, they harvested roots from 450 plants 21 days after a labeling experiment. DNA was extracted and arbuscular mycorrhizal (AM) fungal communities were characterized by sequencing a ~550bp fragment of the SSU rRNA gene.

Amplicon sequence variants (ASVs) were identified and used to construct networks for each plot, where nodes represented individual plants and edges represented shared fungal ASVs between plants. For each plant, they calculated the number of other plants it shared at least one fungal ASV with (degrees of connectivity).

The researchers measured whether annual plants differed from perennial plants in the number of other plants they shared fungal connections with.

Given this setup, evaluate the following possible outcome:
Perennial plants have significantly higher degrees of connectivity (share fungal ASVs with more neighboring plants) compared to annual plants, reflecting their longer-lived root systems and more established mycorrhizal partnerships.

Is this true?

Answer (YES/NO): NO